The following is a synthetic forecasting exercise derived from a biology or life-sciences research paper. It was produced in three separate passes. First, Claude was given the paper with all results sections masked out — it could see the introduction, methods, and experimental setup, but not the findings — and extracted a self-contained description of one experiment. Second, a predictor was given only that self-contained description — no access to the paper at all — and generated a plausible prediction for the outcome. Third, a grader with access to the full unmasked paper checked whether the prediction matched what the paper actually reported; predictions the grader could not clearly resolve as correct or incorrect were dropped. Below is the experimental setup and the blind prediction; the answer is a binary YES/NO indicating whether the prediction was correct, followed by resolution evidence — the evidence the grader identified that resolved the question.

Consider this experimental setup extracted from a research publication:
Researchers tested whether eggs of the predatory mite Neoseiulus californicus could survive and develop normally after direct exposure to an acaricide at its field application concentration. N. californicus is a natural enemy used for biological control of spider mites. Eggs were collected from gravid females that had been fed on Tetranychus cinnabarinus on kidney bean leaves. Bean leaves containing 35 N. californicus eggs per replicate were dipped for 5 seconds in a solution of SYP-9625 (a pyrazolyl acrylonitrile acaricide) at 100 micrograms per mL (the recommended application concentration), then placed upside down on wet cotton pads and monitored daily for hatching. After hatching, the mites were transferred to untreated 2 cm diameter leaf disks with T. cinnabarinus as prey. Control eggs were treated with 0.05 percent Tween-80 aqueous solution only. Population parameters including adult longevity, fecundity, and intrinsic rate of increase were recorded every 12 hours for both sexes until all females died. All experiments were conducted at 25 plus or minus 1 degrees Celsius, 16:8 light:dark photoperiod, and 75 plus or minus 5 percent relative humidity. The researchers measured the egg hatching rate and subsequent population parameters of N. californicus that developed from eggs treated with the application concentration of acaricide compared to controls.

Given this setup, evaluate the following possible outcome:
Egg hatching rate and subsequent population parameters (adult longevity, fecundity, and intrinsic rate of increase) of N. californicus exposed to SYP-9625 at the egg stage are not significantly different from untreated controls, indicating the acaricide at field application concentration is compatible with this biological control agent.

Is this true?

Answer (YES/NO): YES